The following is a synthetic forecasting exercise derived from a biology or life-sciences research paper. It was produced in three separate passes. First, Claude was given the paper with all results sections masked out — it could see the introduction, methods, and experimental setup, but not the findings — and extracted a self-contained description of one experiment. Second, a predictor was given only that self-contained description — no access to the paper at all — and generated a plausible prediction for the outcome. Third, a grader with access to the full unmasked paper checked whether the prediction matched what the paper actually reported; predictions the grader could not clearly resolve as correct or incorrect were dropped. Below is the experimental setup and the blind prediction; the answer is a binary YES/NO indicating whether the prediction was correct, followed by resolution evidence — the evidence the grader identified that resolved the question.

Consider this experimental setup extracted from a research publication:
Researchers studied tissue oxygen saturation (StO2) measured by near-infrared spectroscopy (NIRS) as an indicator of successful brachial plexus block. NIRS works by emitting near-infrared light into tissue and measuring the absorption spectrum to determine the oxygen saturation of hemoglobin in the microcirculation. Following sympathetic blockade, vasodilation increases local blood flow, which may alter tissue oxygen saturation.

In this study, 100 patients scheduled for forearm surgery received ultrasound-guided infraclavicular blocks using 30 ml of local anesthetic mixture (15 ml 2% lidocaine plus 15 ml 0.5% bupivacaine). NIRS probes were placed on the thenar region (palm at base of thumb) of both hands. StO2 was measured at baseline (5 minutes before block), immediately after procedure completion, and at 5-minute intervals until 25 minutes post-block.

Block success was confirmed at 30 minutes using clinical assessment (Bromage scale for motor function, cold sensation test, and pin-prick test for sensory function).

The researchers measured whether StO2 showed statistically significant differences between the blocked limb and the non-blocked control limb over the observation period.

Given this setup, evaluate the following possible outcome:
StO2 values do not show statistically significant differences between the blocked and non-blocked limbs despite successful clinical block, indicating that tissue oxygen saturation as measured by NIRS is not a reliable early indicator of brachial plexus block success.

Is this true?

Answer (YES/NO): NO